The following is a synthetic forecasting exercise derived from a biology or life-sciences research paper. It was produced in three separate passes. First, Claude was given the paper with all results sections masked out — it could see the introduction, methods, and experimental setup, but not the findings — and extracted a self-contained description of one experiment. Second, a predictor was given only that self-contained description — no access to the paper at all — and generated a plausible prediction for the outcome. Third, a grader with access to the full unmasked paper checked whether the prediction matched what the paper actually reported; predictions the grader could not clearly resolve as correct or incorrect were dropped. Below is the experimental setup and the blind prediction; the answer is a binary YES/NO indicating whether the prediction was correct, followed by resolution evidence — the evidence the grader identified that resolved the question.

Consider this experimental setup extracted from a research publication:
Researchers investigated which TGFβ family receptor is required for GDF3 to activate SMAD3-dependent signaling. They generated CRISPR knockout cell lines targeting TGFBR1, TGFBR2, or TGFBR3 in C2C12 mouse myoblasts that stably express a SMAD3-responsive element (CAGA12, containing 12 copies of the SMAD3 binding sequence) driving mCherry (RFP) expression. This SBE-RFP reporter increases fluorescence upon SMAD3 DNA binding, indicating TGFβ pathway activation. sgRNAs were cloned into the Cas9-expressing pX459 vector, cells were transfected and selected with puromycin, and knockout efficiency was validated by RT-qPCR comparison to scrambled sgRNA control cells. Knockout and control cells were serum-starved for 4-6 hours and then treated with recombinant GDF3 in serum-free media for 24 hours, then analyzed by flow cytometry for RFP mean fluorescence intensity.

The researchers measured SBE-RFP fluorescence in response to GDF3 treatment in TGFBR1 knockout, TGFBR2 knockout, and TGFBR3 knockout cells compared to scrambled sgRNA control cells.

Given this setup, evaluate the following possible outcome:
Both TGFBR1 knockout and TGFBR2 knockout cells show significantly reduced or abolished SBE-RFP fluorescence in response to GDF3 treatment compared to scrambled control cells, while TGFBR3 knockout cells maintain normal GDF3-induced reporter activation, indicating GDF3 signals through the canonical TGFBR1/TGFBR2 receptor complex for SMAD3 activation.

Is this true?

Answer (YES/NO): NO